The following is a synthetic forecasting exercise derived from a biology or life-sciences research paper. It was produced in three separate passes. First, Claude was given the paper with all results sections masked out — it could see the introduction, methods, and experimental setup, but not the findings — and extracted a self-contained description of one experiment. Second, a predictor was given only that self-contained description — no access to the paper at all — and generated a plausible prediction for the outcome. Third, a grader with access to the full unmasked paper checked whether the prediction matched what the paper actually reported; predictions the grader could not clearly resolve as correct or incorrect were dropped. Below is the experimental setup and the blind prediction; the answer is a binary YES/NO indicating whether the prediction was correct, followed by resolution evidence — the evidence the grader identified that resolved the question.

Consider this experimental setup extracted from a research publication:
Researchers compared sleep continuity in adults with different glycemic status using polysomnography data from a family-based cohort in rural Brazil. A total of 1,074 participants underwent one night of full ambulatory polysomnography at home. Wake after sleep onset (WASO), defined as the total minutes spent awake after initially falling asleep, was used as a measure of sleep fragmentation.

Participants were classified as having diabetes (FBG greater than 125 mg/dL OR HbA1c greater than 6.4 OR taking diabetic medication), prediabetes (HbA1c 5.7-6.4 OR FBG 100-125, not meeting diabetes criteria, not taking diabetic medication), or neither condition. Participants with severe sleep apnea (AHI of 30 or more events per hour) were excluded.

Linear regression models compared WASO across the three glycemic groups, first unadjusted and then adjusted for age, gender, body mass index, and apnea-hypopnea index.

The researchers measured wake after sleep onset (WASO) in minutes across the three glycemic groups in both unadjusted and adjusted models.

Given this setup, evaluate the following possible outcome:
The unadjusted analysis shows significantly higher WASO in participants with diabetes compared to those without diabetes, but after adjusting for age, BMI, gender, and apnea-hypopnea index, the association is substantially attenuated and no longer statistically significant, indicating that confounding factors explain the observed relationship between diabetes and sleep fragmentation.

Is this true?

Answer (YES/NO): YES